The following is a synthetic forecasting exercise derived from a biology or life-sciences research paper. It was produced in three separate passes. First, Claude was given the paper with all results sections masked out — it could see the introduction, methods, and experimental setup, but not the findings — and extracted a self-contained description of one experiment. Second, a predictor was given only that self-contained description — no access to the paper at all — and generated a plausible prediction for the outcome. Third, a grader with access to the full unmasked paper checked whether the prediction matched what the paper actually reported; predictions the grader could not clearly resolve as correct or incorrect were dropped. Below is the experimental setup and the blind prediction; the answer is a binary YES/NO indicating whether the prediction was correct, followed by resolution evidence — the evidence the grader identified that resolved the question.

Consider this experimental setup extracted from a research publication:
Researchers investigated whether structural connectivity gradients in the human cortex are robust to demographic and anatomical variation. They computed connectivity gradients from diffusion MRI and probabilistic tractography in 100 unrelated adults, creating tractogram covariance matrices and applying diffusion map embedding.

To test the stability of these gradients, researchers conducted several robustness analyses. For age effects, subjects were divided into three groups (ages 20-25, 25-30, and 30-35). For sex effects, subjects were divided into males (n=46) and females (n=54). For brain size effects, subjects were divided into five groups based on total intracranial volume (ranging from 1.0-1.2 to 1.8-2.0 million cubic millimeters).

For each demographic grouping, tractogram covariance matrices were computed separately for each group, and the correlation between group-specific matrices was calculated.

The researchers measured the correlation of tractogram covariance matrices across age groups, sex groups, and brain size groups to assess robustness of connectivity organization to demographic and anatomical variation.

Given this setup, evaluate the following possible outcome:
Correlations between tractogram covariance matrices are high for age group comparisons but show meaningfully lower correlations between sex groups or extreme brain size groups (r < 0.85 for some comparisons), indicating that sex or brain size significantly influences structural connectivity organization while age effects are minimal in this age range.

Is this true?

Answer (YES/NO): NO